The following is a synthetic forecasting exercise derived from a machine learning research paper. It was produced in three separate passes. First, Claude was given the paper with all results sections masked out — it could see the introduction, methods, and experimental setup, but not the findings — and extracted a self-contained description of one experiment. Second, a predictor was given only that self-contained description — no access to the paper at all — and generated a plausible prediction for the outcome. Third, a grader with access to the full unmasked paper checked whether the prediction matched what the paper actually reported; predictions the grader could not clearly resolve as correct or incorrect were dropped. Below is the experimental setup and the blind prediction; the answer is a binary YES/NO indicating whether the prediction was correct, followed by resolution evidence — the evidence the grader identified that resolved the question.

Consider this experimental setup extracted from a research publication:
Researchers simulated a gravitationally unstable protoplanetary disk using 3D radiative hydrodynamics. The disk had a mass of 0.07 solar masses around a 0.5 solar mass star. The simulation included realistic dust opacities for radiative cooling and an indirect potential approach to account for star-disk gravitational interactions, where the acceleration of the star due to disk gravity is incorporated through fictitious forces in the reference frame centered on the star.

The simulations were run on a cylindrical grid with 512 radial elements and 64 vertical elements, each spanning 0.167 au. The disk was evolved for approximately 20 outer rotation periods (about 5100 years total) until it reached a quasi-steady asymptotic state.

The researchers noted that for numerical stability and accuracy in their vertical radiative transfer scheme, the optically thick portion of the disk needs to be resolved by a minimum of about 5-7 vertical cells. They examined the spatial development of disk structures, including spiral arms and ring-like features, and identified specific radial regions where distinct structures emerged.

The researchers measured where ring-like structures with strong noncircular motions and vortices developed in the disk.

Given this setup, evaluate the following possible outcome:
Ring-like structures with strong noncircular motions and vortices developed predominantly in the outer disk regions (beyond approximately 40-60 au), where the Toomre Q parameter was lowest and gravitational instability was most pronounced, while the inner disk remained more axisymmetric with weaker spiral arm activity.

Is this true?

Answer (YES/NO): NO